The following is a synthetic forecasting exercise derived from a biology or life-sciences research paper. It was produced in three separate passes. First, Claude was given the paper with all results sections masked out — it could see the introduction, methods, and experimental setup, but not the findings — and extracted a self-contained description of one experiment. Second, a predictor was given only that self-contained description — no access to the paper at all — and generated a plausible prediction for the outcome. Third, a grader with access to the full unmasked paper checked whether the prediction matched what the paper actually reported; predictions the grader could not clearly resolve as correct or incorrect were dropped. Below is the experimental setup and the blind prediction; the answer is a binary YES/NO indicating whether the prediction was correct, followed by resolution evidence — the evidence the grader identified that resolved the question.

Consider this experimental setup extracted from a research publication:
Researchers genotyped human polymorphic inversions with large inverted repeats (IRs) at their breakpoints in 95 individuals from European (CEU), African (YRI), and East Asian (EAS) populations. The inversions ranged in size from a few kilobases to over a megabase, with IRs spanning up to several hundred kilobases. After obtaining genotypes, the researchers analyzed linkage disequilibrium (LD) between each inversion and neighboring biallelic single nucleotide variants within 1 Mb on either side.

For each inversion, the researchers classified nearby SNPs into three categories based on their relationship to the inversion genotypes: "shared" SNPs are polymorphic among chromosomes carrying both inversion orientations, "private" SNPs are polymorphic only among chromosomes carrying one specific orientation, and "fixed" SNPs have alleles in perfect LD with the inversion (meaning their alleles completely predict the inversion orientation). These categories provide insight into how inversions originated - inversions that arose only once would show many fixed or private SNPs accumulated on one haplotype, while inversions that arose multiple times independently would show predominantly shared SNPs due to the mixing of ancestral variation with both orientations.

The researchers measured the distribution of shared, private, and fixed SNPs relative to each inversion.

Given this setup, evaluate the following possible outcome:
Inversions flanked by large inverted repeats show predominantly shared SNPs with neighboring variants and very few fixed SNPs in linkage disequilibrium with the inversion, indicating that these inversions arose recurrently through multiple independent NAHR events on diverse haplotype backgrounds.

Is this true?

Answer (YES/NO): NO